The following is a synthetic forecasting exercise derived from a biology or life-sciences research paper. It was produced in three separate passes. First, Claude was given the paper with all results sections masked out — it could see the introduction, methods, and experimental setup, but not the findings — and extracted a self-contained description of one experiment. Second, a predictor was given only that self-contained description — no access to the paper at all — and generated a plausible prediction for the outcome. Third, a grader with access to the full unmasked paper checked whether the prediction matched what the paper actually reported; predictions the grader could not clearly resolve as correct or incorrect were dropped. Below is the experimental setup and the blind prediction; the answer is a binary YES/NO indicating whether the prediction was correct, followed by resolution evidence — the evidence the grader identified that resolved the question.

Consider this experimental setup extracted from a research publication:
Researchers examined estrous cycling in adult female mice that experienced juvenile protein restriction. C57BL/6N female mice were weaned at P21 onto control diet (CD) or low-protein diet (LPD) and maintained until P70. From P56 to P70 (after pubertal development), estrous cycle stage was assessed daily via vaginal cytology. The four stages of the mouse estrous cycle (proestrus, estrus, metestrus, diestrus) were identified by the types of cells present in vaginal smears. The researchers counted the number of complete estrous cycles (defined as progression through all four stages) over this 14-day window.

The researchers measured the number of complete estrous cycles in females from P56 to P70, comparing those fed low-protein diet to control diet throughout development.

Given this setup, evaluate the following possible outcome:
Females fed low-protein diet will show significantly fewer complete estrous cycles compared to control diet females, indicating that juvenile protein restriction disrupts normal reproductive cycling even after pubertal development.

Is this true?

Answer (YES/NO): YES